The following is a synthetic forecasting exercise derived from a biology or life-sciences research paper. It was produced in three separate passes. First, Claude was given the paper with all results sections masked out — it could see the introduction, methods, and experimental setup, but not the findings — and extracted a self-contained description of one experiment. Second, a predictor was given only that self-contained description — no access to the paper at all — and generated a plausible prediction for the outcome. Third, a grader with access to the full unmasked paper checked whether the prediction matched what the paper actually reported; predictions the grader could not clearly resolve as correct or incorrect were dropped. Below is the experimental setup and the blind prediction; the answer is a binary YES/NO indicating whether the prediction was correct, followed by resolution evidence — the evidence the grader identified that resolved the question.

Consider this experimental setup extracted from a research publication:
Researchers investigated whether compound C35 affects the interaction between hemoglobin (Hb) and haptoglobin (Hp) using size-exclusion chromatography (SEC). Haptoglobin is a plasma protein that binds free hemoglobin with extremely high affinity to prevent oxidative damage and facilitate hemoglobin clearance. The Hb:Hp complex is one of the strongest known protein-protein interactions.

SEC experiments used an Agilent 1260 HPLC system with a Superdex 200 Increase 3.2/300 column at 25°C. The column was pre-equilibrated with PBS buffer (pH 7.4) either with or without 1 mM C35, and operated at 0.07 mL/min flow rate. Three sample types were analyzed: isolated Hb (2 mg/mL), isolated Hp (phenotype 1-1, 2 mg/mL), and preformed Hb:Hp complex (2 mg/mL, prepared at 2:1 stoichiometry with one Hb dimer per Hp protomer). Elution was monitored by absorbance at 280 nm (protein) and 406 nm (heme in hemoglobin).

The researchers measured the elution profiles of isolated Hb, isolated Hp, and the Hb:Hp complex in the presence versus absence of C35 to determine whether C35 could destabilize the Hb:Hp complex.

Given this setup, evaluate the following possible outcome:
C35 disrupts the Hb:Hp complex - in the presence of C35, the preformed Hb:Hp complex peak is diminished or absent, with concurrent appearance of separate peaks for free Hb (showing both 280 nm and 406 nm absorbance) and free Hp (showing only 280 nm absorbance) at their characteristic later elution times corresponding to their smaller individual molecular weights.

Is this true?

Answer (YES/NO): NO